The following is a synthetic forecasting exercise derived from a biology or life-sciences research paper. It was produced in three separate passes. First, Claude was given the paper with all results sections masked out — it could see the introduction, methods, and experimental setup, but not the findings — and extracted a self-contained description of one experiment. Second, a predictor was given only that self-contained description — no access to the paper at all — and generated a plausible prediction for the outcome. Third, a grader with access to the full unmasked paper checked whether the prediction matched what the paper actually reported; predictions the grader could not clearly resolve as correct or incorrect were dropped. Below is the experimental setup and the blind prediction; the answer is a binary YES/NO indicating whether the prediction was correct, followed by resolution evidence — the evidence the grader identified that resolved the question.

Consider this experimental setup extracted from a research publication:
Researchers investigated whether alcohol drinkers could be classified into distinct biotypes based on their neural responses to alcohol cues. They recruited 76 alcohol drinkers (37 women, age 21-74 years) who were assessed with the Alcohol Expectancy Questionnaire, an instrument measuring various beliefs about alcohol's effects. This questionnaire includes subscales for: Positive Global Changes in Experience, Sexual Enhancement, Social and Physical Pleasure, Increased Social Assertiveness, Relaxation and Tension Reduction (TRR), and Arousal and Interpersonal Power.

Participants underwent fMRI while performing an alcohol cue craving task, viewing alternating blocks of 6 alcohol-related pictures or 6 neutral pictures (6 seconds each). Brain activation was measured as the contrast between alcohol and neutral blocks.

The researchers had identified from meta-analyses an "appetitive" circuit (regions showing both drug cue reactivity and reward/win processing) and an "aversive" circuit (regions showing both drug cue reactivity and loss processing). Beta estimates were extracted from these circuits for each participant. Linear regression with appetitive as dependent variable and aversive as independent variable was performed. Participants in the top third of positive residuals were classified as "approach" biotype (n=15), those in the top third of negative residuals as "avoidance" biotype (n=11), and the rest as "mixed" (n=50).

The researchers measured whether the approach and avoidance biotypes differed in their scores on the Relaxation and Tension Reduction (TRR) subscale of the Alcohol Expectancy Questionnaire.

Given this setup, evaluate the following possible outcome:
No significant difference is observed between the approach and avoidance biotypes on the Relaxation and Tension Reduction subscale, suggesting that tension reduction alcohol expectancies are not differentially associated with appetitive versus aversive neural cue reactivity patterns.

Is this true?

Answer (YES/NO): YES